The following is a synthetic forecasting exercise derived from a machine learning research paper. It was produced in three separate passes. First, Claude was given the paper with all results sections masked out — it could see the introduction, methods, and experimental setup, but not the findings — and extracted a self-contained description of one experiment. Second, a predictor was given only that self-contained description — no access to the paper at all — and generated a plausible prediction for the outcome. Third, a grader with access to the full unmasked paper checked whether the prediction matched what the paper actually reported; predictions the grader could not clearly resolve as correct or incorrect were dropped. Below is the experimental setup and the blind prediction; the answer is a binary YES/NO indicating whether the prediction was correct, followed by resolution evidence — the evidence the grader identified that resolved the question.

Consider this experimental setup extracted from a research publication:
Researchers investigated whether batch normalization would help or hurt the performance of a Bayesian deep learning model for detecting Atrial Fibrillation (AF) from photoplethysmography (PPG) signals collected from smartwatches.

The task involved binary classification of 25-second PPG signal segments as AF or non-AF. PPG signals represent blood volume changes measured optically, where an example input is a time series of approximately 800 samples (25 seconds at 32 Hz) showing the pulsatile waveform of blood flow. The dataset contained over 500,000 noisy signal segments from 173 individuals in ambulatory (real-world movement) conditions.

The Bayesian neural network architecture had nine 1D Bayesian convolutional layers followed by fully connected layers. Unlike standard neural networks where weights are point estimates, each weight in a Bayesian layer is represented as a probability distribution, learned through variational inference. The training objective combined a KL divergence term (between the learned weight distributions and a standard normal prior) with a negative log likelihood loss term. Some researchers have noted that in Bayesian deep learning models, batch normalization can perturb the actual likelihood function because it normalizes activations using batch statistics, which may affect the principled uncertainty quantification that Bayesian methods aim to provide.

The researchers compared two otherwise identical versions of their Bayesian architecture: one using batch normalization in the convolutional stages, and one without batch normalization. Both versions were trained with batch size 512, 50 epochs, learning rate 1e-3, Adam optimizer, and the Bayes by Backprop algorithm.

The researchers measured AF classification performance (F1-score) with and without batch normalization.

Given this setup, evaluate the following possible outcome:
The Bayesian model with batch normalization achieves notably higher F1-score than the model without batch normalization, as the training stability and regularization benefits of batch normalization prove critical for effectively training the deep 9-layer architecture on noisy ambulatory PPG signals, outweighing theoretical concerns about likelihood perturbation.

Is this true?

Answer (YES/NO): YES